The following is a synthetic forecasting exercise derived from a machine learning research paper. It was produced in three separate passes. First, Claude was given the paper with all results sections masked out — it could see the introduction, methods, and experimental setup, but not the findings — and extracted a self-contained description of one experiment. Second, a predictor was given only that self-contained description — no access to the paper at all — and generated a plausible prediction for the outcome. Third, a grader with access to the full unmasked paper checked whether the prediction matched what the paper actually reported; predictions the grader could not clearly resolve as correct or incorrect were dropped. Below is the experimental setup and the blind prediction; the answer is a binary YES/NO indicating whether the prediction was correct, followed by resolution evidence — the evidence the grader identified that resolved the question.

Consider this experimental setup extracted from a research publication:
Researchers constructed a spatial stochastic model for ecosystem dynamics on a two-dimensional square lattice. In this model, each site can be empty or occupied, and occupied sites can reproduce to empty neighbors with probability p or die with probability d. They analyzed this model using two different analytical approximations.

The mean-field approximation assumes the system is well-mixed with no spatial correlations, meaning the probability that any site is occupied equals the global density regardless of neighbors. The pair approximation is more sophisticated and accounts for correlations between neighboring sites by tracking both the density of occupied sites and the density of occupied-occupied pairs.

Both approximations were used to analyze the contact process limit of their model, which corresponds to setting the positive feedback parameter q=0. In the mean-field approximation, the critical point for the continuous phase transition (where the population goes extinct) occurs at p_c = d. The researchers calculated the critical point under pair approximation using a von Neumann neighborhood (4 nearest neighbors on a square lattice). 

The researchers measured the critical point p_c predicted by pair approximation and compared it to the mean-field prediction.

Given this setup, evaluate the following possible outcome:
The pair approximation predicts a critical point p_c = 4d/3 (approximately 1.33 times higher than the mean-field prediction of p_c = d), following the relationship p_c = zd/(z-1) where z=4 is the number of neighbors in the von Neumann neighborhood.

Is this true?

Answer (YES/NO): YES